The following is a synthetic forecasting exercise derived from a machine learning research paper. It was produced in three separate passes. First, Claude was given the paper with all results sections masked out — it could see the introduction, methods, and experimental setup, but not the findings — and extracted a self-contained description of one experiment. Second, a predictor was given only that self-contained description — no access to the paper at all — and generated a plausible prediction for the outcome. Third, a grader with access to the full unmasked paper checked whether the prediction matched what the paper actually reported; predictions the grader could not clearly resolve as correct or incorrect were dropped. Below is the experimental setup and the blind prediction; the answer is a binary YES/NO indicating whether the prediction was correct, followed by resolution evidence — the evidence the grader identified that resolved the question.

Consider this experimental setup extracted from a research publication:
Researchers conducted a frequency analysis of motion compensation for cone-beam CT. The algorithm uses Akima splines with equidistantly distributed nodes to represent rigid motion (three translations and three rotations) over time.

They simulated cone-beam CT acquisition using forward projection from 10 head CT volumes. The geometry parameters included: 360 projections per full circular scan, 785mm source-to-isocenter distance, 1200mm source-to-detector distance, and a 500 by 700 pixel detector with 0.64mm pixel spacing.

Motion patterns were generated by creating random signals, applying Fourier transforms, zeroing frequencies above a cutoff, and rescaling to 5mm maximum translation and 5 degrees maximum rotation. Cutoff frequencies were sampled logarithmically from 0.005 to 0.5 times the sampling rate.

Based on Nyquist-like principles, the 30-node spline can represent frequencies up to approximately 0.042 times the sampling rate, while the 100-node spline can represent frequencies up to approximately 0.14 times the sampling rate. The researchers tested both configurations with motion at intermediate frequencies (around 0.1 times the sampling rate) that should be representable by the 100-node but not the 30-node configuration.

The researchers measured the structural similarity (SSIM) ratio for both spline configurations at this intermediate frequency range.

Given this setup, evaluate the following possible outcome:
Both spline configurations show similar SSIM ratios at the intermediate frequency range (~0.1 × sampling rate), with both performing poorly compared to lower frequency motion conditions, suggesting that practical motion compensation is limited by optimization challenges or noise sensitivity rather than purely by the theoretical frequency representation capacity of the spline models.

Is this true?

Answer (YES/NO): NO